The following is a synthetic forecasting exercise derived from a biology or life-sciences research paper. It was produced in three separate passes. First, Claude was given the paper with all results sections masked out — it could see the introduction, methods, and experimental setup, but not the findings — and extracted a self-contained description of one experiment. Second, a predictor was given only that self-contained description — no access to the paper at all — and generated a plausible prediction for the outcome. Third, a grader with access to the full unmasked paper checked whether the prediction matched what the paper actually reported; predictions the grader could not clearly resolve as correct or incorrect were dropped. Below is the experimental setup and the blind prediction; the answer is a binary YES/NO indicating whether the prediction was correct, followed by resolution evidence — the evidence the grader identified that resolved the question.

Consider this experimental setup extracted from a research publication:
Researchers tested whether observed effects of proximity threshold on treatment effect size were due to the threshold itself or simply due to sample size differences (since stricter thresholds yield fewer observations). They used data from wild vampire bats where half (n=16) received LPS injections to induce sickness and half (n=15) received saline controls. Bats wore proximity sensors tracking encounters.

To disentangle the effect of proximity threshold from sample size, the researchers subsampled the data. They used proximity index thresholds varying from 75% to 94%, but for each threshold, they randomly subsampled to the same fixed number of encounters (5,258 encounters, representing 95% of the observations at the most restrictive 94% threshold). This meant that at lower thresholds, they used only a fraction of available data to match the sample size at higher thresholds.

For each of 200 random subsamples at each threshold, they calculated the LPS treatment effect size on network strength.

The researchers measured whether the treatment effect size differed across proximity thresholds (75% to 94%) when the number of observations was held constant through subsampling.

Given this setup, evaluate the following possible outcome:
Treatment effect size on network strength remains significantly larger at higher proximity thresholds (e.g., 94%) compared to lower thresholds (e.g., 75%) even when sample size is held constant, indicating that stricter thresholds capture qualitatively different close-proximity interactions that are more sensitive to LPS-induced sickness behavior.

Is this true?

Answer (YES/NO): NO